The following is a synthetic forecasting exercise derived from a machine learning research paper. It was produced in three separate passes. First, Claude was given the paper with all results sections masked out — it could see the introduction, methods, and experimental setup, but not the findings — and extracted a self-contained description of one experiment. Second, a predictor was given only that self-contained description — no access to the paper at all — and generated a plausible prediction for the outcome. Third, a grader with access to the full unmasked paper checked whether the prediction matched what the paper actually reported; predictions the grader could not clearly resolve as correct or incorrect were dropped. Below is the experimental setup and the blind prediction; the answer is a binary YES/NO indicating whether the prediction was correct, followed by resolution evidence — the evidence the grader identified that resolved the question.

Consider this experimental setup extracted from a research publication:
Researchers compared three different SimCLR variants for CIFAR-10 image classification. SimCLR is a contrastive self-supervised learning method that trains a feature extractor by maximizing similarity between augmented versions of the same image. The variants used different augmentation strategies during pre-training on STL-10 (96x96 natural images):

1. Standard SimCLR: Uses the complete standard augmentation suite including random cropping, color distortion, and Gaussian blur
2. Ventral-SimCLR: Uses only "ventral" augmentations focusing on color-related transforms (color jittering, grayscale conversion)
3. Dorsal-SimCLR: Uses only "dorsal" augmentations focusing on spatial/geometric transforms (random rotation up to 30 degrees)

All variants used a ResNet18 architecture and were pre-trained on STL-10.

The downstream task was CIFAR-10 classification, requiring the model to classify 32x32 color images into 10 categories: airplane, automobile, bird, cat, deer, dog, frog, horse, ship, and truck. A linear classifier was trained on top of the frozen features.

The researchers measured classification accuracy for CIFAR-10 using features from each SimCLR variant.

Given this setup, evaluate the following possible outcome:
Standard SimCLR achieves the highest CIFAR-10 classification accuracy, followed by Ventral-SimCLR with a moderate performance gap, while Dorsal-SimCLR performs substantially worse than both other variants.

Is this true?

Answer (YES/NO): YES